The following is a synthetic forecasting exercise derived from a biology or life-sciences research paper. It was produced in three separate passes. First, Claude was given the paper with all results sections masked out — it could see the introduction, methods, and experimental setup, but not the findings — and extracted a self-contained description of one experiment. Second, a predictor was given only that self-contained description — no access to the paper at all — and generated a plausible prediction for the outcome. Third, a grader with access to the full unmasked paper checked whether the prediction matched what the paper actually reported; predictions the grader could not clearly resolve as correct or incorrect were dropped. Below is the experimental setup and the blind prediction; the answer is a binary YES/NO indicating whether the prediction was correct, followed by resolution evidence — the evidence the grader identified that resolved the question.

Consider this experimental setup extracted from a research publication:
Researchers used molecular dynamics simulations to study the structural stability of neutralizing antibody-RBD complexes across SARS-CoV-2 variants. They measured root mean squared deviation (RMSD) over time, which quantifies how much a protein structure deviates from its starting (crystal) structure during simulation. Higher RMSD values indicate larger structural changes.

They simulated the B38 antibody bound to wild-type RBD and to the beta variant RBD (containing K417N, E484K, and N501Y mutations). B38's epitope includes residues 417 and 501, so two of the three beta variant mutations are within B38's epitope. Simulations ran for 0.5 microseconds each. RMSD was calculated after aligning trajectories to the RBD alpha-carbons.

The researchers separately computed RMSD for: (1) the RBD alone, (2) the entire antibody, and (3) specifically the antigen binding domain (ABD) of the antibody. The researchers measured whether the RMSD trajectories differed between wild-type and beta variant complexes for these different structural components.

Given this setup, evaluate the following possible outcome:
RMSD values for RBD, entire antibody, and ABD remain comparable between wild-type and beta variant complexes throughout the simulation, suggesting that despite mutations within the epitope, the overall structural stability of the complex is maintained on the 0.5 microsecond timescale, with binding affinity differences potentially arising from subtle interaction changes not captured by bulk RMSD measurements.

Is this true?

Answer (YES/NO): YES